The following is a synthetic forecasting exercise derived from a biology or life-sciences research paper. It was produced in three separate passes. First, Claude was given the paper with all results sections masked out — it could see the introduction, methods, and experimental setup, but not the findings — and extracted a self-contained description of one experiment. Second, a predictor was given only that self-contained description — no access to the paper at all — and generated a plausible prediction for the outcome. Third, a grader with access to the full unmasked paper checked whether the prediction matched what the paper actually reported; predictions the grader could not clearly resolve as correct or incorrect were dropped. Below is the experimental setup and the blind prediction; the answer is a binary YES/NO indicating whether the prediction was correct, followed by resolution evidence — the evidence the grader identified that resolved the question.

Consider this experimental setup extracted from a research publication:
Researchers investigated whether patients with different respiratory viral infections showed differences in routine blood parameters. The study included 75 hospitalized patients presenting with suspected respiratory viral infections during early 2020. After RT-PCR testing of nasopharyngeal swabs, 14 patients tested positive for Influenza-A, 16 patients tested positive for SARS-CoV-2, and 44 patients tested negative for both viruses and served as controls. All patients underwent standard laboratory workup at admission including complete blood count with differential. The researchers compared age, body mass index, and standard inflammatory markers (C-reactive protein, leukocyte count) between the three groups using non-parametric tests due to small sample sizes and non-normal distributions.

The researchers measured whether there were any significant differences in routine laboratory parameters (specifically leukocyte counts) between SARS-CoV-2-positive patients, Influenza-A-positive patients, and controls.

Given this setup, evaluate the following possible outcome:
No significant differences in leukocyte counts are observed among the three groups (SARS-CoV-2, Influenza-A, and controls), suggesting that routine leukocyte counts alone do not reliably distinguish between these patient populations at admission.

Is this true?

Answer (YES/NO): NO